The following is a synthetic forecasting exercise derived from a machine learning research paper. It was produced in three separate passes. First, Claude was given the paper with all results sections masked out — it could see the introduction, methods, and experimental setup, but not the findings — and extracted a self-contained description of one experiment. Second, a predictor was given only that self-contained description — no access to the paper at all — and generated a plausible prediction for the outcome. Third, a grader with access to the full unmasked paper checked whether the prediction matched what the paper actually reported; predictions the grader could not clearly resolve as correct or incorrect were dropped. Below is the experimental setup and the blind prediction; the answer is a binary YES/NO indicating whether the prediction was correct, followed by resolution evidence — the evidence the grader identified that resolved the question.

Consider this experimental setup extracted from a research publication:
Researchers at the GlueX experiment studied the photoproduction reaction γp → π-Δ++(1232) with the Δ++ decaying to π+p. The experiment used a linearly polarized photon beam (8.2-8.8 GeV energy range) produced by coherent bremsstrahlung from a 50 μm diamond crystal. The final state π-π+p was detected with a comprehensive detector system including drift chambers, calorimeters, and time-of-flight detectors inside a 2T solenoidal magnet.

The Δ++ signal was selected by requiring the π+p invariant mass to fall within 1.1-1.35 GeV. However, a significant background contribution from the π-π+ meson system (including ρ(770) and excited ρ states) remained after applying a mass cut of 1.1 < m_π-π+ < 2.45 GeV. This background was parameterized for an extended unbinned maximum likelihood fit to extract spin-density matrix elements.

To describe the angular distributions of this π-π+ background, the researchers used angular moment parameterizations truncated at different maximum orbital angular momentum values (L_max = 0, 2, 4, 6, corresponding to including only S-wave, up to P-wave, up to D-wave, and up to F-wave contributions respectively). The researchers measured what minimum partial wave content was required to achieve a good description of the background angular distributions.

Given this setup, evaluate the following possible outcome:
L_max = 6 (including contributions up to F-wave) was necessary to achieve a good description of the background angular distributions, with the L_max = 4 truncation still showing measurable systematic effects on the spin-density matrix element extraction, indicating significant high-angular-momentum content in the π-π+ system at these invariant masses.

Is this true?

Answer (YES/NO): NO